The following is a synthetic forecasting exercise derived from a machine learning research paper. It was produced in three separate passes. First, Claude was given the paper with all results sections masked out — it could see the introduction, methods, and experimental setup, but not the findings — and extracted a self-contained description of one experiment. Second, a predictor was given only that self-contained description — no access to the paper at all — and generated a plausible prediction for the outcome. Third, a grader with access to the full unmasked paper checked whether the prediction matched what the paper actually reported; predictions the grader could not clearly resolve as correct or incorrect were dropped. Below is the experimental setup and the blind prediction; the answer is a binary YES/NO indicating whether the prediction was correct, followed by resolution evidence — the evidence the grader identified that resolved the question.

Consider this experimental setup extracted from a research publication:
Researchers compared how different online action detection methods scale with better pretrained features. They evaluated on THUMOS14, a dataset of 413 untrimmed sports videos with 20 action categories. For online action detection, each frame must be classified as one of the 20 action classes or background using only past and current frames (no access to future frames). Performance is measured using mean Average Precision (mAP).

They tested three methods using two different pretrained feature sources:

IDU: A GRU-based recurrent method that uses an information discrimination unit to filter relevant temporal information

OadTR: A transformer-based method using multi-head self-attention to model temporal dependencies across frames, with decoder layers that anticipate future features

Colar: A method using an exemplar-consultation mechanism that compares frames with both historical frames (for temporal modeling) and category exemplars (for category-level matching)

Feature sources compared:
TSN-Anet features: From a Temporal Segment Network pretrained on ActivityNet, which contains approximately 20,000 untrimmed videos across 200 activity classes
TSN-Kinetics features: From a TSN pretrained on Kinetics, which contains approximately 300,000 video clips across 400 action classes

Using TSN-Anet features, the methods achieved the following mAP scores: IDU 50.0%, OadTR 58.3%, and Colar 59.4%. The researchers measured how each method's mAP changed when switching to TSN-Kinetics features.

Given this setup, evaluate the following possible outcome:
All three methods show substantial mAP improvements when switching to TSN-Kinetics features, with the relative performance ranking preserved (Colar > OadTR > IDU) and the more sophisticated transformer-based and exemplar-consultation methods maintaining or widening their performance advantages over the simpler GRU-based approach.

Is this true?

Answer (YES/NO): NO